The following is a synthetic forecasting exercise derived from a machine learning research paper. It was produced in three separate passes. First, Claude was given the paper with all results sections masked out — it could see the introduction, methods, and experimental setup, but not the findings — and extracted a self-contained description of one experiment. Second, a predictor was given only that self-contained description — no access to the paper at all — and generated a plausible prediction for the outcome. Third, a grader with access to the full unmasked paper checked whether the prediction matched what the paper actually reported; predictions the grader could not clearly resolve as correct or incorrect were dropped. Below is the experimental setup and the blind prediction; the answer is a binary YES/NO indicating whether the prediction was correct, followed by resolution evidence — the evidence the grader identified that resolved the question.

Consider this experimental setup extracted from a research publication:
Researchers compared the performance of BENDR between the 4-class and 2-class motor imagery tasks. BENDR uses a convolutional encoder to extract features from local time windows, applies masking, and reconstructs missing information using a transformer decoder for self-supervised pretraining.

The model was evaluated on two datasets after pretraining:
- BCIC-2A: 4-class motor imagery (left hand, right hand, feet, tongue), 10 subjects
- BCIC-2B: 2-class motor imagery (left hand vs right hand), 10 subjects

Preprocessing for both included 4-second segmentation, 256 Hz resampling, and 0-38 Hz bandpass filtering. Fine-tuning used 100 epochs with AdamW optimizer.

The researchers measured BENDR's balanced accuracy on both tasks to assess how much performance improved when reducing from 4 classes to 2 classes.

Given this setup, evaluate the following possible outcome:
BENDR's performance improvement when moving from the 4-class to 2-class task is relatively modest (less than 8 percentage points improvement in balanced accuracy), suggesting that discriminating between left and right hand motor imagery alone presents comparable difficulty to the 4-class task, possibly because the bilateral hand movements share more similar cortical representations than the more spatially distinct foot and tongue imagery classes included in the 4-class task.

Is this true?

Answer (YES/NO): NO